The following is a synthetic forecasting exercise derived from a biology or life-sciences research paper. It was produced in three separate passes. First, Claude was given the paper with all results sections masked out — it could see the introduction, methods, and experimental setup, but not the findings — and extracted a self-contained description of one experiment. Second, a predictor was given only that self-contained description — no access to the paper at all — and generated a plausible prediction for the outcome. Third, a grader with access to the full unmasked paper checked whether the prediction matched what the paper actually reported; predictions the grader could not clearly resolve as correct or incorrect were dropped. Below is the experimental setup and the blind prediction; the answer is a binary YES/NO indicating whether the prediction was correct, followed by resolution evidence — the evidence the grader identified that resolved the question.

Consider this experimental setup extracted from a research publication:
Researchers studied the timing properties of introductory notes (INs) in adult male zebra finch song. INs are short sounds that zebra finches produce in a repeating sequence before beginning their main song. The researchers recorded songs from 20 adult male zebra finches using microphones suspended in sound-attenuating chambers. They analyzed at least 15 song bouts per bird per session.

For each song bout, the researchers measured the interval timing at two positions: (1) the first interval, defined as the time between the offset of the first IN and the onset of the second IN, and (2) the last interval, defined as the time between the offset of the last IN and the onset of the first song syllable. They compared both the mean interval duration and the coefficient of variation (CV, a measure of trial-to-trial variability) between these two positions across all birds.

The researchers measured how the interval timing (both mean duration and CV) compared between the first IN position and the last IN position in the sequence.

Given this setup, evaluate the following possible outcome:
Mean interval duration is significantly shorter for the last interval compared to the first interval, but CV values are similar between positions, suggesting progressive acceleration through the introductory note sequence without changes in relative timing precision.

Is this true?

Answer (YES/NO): NO